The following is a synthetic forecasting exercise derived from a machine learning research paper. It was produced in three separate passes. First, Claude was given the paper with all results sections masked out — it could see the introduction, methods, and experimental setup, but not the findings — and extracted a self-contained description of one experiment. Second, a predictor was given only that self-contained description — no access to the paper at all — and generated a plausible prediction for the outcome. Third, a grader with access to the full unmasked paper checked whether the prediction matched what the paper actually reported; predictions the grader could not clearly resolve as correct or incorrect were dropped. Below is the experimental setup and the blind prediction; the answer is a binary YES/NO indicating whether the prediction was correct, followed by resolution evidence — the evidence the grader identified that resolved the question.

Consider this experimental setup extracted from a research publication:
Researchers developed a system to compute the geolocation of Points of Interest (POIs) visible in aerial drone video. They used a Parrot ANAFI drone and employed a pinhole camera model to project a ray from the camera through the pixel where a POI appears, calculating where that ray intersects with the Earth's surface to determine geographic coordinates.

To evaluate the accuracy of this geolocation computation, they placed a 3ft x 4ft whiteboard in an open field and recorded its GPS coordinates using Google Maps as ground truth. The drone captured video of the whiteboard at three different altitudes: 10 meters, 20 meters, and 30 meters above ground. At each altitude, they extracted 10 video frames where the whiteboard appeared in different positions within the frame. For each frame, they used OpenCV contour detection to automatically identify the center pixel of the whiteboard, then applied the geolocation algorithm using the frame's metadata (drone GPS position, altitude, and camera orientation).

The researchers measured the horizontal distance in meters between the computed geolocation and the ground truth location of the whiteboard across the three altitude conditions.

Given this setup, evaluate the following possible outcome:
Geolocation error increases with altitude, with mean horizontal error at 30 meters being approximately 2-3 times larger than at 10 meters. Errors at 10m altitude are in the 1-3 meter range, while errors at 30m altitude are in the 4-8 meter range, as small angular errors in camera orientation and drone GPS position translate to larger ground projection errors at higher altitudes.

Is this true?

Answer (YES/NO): NO